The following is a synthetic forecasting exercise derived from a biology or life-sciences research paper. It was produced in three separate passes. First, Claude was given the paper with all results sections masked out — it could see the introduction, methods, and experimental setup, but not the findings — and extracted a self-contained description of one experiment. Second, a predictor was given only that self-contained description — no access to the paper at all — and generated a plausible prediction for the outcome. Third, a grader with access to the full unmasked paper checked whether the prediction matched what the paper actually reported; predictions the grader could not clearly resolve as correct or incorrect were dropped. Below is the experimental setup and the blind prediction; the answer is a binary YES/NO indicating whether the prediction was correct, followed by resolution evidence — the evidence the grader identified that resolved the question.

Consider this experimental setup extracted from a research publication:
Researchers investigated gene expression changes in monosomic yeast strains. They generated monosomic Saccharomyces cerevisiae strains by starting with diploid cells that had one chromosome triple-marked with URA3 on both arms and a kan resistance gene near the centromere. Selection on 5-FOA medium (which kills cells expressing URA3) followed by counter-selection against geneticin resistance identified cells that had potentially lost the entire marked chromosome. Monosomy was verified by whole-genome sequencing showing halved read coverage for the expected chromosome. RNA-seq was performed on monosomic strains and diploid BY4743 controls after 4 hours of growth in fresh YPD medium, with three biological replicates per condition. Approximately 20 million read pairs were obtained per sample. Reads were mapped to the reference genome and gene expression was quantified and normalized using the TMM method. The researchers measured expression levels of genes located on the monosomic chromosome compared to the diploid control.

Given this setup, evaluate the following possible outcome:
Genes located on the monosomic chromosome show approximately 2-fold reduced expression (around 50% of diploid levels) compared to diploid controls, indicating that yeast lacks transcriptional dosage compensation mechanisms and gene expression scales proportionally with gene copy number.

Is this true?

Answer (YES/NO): YES